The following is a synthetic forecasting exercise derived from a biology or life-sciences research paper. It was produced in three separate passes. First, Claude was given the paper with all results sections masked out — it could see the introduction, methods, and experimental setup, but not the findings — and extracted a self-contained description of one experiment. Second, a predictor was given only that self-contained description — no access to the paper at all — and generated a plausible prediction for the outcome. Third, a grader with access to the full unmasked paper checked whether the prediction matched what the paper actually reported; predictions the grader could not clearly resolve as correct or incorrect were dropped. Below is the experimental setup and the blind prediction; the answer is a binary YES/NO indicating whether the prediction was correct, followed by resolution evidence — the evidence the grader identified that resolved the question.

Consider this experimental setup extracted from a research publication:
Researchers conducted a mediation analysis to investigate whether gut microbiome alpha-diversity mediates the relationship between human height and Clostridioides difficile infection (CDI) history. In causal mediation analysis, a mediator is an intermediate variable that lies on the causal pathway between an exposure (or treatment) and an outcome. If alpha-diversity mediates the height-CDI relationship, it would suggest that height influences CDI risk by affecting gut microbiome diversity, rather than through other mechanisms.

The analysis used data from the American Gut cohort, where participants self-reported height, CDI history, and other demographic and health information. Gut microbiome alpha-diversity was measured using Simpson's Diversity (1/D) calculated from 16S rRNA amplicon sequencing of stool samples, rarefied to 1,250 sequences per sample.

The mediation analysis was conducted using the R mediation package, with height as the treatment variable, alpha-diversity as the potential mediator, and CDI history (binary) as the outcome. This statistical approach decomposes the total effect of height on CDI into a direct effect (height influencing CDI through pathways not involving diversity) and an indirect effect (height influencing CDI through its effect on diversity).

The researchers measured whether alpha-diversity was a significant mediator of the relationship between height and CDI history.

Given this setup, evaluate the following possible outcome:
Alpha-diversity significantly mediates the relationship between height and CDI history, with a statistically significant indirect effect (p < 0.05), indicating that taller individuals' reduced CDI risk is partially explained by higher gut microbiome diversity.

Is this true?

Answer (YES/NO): YES